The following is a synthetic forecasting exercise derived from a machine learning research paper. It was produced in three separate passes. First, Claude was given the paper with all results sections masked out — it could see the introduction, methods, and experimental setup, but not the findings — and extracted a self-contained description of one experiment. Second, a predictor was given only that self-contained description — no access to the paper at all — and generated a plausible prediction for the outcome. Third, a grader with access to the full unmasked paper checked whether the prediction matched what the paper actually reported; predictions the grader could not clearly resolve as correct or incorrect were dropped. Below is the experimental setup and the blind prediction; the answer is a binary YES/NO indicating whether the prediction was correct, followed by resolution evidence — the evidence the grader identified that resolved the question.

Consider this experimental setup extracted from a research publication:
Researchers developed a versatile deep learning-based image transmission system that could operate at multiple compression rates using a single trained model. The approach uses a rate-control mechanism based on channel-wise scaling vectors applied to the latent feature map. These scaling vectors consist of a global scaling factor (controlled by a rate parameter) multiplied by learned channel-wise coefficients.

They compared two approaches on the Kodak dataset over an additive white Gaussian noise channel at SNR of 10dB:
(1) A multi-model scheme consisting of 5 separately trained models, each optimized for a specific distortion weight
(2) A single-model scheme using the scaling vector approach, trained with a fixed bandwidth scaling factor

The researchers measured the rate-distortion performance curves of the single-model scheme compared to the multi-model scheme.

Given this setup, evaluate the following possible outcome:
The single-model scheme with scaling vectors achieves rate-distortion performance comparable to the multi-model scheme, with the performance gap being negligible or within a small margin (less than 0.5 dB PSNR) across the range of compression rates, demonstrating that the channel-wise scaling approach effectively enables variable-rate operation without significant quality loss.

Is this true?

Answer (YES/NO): NO